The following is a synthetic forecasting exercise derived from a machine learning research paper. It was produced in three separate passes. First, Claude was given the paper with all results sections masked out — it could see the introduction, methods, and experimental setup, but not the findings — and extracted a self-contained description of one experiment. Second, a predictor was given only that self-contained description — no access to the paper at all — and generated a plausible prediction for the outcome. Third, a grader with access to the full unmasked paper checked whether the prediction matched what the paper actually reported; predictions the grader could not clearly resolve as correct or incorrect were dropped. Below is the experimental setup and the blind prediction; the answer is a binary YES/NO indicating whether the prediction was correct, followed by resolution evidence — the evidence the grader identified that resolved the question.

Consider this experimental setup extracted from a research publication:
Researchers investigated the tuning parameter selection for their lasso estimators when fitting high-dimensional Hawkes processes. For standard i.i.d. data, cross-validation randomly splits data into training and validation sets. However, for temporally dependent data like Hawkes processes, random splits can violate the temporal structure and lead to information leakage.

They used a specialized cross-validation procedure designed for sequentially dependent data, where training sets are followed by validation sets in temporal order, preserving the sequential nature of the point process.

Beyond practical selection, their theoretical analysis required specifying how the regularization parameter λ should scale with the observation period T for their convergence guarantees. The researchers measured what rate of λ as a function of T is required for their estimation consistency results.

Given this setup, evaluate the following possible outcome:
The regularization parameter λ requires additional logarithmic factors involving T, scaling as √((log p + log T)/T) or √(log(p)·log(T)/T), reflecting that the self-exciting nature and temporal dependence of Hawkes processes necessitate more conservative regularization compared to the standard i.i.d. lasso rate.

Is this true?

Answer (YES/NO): NO